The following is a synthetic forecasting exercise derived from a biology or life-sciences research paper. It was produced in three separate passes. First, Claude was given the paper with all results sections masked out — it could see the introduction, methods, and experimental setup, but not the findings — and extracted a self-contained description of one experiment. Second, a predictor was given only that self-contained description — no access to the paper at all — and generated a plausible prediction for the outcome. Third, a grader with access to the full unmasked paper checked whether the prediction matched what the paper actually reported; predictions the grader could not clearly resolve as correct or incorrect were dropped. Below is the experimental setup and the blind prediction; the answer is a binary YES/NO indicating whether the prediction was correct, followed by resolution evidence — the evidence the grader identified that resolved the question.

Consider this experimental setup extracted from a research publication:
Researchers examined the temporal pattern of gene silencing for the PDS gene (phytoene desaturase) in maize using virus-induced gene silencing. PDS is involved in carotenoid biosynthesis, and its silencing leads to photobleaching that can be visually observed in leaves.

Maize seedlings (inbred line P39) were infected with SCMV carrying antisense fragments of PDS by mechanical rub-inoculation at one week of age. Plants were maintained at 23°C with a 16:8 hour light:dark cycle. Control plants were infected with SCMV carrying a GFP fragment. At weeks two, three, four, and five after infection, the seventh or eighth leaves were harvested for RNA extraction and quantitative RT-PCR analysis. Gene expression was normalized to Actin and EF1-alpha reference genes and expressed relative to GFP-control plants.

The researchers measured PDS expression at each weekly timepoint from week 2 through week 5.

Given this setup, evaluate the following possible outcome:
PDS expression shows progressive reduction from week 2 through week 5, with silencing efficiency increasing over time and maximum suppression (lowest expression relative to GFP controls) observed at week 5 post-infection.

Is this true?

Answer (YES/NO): NO